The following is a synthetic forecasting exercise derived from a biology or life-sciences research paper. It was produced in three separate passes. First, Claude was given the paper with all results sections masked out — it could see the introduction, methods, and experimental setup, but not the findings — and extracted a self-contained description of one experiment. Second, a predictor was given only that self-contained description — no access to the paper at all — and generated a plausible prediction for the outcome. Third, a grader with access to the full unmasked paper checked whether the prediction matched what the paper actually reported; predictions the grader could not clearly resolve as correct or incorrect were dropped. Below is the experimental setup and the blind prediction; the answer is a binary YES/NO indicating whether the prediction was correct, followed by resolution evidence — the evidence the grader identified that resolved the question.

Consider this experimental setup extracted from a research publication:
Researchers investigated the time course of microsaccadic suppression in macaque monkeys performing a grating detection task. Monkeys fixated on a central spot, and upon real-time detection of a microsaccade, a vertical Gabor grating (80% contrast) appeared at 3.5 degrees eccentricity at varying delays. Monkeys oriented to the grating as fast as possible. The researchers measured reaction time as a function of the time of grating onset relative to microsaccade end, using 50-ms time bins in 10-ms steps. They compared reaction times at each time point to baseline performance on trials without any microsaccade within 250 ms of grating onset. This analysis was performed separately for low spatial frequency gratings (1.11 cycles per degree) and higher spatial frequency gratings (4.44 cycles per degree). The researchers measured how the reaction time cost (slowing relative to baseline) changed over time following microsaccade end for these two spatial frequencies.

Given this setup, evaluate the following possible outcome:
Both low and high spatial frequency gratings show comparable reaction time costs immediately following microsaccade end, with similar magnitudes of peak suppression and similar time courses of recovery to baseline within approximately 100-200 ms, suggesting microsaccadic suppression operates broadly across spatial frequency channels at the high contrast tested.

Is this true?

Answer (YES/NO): NO